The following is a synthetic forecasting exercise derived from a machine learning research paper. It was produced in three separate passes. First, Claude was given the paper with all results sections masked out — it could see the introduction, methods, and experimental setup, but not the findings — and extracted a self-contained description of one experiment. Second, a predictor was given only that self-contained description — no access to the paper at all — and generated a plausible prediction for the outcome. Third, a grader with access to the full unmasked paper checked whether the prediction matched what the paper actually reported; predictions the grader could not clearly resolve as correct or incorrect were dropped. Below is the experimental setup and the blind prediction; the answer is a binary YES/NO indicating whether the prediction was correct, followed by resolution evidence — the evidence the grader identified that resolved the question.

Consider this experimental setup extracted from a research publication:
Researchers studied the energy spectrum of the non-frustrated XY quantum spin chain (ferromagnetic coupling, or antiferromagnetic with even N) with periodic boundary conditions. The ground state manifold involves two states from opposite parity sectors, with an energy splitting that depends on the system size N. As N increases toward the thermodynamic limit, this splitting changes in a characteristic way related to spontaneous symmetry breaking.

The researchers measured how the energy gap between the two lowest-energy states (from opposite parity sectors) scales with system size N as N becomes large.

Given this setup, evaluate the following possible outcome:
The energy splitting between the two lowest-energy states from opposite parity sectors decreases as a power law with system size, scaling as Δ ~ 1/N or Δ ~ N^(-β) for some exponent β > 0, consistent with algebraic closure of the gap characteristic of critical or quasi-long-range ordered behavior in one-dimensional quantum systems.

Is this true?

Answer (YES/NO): NO